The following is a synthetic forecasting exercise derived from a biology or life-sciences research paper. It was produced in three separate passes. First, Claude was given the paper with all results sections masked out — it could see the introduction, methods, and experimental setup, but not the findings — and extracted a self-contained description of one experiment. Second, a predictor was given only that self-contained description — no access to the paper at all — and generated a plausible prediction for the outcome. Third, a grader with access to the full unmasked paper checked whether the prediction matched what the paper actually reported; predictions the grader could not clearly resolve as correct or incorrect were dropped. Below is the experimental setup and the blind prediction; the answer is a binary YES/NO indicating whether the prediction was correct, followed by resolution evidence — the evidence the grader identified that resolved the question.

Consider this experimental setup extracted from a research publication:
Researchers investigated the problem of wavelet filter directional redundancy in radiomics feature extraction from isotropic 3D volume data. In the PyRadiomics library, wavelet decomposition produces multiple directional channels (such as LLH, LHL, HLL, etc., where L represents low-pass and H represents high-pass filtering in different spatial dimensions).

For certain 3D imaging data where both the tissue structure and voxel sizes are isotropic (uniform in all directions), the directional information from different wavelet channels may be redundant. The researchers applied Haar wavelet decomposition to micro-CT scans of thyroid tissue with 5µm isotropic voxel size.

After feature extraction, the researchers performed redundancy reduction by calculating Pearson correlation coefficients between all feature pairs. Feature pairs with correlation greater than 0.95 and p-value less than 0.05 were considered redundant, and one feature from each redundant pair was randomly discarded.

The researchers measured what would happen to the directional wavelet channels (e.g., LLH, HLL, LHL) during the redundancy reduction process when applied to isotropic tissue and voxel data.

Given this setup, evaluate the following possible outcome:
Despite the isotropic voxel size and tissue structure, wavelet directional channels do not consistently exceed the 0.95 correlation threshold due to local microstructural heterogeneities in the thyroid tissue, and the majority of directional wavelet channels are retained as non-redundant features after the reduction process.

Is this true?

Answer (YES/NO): NO